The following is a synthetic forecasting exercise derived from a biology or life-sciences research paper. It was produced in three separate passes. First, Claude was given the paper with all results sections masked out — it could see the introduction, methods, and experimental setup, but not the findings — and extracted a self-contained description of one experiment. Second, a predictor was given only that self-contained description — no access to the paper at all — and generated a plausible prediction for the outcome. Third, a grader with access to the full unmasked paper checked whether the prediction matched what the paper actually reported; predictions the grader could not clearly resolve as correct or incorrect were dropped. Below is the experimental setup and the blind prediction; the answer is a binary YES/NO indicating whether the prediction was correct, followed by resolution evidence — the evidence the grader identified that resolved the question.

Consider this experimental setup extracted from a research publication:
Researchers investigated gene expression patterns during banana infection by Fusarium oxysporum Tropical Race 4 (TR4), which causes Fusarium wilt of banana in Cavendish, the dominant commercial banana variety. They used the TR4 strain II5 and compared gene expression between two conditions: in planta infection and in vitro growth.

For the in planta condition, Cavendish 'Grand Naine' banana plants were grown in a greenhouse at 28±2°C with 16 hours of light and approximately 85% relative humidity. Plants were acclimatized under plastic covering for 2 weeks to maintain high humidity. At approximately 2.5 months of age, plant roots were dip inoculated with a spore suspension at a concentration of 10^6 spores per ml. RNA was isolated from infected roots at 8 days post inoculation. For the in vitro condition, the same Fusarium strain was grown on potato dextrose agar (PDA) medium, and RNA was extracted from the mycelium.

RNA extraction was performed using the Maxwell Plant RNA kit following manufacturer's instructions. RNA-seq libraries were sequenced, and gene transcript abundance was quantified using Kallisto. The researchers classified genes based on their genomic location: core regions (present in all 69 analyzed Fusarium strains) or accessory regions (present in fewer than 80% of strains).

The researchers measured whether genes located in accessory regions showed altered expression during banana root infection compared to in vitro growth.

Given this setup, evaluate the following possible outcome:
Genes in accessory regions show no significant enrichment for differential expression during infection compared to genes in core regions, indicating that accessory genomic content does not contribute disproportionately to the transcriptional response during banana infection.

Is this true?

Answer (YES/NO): NO